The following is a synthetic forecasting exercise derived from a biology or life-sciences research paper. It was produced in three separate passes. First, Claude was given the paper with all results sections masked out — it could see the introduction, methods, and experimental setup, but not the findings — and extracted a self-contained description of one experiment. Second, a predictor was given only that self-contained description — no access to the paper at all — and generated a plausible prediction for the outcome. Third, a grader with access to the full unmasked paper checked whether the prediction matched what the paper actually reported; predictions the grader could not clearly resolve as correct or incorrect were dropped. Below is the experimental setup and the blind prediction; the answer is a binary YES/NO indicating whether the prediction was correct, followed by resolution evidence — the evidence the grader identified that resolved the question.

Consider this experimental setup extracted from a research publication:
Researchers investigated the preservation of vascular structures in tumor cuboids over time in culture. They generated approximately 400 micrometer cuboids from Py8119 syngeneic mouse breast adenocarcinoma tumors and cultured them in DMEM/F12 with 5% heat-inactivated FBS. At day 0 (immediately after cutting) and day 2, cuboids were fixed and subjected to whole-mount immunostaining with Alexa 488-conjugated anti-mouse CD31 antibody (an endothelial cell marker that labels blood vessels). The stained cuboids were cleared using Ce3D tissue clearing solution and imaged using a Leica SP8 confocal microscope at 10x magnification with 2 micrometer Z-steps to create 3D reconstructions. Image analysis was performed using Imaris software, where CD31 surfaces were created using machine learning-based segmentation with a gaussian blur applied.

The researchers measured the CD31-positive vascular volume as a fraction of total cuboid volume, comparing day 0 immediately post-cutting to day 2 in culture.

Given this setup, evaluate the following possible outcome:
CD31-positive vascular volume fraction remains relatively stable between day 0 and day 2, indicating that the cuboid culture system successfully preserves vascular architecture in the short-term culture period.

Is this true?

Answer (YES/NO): NO